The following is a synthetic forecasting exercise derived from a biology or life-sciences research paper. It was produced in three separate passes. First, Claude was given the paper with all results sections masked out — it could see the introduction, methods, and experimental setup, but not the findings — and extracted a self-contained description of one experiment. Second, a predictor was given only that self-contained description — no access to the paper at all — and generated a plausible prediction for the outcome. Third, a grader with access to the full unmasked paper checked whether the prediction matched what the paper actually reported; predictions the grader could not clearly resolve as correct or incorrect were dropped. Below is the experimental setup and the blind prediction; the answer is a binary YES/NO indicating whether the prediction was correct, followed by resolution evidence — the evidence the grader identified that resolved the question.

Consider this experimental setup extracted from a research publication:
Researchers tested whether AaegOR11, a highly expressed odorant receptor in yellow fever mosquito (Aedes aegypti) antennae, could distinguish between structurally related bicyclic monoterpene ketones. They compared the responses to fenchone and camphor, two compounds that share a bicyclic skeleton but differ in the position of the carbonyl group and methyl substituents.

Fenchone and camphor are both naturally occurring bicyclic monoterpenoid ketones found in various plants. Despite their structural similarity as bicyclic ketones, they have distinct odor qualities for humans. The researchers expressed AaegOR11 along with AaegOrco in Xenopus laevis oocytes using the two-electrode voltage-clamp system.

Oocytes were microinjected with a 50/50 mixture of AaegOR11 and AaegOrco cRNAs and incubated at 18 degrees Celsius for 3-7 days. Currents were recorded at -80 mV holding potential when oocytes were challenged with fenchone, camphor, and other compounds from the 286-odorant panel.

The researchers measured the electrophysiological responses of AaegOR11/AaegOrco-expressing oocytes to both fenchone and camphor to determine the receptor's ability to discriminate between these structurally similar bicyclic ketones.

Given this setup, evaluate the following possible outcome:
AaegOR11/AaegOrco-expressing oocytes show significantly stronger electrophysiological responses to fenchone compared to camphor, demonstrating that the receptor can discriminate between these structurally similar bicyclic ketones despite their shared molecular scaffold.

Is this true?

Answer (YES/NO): YES